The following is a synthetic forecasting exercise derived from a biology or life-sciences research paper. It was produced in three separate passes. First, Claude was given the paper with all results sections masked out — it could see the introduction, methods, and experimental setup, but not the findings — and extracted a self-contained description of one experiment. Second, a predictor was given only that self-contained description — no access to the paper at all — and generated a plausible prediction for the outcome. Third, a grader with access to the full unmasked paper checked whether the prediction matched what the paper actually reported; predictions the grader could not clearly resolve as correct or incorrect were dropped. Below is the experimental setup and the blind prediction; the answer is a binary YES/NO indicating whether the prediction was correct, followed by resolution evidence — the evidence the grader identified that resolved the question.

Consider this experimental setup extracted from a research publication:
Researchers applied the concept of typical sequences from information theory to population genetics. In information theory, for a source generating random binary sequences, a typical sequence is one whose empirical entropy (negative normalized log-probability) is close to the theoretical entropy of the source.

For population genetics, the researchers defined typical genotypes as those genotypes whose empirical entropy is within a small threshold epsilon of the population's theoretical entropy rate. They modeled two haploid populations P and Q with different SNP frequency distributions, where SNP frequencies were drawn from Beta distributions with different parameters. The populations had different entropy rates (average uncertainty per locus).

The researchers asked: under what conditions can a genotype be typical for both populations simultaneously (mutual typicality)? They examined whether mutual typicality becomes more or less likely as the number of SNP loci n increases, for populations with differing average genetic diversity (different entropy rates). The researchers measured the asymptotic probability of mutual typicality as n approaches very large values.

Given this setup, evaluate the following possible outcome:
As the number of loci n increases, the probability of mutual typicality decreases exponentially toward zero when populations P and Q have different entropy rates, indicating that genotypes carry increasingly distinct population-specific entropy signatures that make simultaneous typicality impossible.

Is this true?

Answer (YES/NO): YES